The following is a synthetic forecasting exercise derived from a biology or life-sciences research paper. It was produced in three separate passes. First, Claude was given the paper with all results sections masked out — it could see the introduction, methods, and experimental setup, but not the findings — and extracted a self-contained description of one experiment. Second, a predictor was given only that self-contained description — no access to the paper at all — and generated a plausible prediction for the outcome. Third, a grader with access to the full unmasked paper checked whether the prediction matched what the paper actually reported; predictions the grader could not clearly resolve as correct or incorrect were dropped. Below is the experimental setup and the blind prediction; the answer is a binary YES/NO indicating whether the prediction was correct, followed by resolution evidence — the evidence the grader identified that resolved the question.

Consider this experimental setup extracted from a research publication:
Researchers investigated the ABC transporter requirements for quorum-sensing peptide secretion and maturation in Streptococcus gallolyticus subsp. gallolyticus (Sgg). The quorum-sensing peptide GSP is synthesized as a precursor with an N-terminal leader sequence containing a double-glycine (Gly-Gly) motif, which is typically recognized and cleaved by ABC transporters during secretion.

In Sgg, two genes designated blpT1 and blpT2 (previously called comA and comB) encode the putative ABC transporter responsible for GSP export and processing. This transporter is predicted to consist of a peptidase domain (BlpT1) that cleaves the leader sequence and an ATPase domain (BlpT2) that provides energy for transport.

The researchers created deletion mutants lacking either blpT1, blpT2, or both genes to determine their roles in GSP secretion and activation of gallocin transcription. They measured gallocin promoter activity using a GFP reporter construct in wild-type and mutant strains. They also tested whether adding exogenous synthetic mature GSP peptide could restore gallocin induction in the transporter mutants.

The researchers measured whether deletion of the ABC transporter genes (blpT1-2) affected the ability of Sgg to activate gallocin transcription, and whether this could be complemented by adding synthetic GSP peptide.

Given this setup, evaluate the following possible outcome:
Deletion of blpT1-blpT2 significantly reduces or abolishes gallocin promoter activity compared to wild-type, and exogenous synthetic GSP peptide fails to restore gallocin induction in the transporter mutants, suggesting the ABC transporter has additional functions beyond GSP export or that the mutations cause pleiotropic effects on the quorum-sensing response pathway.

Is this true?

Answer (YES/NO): NO